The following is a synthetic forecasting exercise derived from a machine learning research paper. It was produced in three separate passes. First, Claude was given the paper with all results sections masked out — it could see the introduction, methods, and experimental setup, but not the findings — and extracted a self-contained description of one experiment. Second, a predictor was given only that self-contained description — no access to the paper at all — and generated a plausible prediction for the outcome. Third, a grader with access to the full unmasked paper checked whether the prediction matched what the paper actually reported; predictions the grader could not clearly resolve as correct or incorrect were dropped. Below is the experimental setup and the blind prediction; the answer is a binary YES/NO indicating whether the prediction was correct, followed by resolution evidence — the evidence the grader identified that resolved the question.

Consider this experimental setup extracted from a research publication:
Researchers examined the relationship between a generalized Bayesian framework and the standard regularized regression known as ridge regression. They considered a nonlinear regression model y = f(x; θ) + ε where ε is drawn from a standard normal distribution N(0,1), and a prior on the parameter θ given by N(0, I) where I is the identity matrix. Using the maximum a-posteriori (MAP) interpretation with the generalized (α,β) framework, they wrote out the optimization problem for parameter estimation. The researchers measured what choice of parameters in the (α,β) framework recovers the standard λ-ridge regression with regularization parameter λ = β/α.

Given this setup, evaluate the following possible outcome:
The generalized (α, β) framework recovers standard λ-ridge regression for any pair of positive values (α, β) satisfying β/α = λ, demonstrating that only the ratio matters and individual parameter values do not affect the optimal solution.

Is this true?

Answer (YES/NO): YES